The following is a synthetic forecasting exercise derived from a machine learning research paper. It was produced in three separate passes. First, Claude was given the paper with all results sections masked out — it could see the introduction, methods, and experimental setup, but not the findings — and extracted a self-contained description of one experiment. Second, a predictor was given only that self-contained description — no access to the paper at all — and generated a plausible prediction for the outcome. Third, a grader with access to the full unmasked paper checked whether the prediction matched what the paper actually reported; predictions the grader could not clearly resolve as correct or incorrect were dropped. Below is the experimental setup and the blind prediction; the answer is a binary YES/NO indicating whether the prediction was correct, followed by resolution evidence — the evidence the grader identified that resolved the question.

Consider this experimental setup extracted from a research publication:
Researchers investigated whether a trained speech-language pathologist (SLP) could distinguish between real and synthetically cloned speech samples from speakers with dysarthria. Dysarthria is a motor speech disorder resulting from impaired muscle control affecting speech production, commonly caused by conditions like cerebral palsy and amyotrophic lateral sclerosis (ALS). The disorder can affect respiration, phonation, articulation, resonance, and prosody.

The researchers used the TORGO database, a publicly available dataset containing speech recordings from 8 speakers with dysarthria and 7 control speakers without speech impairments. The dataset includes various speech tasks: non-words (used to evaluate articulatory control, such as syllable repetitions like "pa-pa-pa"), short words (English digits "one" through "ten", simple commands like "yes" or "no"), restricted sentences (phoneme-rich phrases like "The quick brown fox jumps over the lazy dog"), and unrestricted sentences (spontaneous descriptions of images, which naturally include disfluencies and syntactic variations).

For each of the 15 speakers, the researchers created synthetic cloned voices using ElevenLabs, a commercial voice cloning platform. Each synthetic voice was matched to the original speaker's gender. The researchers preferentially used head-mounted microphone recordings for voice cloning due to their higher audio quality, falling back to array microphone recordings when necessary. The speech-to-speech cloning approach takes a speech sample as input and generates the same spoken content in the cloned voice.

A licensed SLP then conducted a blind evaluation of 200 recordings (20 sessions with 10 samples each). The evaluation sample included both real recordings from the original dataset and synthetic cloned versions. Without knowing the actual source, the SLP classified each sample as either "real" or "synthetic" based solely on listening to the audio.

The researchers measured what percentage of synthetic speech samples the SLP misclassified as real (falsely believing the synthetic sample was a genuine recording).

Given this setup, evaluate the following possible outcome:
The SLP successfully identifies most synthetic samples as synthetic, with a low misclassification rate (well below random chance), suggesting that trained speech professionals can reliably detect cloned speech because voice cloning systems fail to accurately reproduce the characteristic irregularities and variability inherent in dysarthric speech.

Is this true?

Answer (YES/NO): NO